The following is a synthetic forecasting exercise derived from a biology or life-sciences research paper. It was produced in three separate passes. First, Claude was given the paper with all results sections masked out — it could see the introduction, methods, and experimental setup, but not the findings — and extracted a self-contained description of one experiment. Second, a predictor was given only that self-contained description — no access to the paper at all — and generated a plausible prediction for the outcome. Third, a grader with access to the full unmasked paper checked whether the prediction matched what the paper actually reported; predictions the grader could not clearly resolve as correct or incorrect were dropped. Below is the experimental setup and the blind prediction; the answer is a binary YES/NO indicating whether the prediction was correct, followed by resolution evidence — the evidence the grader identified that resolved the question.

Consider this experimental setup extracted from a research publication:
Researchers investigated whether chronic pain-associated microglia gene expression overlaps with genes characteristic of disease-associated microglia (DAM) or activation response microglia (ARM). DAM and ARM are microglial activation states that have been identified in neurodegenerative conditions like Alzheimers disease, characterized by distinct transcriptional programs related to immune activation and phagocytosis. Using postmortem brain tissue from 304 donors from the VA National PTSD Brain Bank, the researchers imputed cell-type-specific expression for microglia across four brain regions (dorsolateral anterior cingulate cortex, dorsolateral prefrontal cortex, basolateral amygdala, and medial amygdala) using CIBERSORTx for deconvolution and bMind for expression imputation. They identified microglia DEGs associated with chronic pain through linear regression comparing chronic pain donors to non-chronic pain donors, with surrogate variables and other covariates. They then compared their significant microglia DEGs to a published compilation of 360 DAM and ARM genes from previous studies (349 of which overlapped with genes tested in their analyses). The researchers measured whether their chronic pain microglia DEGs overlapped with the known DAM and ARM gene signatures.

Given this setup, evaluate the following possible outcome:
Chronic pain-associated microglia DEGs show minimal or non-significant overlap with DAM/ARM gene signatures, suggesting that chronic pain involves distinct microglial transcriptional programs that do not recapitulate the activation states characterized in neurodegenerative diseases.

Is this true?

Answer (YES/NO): NO